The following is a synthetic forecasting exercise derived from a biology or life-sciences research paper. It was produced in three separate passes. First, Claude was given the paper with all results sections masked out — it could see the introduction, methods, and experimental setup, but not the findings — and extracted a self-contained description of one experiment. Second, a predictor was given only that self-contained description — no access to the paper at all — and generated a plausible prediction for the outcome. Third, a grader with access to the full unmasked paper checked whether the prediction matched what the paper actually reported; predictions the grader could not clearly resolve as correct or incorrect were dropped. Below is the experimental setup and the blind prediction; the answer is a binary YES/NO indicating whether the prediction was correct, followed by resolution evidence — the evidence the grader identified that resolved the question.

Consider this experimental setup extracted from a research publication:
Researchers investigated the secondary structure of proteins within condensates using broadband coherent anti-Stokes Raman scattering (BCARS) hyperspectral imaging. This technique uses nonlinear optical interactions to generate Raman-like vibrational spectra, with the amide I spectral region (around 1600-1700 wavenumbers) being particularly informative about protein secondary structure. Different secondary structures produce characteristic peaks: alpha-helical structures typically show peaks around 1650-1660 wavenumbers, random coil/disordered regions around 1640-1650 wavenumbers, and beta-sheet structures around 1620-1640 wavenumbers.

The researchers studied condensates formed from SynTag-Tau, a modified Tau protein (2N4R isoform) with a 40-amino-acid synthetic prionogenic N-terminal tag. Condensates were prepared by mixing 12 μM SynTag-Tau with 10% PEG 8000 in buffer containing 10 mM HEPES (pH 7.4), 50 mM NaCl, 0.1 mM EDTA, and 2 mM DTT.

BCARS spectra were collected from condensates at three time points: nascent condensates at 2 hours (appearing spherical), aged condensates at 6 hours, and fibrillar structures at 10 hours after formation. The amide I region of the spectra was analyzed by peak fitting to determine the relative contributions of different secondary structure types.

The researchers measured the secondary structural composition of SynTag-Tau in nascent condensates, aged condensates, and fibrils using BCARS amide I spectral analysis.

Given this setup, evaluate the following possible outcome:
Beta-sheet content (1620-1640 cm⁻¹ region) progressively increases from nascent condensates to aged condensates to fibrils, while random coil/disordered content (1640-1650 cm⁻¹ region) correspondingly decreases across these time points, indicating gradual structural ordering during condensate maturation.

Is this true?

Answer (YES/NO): YES